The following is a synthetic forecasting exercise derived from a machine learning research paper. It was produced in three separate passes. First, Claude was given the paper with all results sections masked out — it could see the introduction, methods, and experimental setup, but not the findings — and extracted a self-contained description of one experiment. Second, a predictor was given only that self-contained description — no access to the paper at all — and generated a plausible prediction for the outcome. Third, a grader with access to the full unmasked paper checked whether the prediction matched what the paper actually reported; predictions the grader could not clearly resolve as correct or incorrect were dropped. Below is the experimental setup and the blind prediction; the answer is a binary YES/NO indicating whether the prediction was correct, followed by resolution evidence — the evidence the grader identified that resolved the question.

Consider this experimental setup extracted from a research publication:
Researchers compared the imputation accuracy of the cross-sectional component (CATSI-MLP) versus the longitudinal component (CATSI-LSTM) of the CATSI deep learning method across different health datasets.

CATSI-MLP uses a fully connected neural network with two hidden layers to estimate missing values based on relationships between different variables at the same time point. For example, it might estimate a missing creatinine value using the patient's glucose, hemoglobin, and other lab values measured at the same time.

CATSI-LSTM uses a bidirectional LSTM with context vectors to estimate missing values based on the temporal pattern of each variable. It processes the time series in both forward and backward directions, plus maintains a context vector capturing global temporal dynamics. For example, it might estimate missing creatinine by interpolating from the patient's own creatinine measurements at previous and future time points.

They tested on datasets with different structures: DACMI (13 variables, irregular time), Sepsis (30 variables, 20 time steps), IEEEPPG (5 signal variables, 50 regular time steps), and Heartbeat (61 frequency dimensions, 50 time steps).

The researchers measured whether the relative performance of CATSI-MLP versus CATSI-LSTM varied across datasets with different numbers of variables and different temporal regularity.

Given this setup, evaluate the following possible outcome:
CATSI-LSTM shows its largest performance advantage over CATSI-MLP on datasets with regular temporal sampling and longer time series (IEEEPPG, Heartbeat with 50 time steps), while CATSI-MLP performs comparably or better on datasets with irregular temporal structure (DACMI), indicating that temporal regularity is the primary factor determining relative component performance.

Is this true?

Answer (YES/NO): NO